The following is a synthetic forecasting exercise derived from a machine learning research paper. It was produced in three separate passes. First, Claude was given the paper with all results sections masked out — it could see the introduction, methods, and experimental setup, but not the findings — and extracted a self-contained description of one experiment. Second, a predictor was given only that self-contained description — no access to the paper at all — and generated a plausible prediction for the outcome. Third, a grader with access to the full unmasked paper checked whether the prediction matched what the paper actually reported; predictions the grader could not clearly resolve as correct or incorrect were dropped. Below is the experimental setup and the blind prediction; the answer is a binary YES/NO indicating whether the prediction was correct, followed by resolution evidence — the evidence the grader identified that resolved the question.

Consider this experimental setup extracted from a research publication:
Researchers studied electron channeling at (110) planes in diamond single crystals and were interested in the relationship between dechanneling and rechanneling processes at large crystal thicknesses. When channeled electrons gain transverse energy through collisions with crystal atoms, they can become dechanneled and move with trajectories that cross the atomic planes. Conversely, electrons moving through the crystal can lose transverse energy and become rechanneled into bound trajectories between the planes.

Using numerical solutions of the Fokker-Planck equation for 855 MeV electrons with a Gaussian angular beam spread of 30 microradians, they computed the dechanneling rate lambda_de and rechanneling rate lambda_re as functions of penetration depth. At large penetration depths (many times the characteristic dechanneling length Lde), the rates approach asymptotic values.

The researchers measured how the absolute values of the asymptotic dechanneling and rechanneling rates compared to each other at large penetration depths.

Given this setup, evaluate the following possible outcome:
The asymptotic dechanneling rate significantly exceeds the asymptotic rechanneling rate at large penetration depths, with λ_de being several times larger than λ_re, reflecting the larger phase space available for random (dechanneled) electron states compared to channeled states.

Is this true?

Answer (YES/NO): NO